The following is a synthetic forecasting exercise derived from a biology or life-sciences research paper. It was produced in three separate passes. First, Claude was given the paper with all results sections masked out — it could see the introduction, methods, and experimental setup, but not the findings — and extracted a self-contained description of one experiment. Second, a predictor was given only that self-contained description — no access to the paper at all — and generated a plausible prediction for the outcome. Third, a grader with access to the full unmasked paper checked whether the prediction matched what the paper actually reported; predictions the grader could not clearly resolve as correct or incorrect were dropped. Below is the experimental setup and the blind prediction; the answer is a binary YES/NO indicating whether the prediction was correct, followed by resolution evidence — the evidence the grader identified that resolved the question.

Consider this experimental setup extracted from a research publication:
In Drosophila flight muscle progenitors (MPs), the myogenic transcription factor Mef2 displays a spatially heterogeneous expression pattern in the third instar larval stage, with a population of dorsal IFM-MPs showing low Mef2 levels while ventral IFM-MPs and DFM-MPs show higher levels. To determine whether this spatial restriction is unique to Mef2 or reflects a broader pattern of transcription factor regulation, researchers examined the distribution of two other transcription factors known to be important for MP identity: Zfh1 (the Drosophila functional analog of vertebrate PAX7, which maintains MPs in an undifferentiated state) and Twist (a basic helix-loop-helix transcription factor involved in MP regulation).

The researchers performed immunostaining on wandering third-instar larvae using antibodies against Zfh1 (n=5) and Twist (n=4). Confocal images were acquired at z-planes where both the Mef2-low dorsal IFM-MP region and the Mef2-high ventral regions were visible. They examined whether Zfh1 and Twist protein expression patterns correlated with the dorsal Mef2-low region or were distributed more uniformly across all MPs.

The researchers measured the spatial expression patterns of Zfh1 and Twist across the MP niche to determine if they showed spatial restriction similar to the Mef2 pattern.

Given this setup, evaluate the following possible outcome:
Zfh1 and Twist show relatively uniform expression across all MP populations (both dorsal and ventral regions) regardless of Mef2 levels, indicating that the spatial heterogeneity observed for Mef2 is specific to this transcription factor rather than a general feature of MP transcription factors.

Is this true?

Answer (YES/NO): YES